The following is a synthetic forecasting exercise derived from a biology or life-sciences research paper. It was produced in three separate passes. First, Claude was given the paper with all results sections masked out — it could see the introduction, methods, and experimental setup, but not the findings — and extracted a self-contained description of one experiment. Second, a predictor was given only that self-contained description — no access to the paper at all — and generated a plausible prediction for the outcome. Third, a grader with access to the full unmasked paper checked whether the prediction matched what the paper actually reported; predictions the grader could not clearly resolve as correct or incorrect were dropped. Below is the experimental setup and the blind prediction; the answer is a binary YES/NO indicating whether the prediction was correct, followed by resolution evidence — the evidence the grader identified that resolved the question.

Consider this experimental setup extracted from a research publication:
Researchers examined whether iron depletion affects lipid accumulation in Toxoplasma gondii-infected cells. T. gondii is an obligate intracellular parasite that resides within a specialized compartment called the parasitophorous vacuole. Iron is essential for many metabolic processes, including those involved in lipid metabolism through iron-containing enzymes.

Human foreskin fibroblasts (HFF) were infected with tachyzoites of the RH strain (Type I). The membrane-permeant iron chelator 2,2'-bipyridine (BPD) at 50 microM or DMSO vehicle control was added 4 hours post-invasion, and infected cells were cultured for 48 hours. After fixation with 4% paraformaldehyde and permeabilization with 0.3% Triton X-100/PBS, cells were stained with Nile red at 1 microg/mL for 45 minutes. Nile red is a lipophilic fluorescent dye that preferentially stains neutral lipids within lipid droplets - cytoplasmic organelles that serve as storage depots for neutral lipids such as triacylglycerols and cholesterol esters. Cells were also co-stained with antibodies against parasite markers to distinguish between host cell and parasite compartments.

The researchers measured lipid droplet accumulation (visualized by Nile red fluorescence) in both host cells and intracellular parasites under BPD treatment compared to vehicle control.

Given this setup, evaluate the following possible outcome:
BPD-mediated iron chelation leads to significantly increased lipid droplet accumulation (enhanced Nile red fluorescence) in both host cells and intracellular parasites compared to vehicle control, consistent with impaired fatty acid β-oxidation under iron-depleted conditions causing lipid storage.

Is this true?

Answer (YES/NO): YES